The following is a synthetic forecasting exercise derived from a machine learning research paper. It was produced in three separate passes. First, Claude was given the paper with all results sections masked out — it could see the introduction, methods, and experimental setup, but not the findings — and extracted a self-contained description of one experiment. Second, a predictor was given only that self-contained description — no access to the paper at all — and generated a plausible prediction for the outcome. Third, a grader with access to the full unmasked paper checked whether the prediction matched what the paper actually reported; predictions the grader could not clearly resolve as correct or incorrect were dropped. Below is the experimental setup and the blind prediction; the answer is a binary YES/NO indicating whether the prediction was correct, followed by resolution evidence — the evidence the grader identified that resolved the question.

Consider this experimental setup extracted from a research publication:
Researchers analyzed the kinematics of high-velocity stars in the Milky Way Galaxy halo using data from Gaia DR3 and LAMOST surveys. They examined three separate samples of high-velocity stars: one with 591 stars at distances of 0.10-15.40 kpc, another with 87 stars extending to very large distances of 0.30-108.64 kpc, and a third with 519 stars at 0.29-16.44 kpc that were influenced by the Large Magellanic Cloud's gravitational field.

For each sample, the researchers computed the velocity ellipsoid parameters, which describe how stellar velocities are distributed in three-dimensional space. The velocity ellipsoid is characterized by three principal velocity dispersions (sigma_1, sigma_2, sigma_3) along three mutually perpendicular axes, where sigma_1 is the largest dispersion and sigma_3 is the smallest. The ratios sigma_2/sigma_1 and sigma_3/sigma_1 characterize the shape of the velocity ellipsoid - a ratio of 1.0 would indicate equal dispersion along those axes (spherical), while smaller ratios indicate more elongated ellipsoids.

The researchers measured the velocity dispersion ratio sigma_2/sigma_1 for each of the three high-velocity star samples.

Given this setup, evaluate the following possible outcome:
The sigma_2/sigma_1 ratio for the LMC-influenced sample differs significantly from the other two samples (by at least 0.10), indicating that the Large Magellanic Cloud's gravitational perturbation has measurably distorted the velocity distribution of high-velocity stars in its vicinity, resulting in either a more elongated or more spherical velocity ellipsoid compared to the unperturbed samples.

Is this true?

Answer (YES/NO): NO